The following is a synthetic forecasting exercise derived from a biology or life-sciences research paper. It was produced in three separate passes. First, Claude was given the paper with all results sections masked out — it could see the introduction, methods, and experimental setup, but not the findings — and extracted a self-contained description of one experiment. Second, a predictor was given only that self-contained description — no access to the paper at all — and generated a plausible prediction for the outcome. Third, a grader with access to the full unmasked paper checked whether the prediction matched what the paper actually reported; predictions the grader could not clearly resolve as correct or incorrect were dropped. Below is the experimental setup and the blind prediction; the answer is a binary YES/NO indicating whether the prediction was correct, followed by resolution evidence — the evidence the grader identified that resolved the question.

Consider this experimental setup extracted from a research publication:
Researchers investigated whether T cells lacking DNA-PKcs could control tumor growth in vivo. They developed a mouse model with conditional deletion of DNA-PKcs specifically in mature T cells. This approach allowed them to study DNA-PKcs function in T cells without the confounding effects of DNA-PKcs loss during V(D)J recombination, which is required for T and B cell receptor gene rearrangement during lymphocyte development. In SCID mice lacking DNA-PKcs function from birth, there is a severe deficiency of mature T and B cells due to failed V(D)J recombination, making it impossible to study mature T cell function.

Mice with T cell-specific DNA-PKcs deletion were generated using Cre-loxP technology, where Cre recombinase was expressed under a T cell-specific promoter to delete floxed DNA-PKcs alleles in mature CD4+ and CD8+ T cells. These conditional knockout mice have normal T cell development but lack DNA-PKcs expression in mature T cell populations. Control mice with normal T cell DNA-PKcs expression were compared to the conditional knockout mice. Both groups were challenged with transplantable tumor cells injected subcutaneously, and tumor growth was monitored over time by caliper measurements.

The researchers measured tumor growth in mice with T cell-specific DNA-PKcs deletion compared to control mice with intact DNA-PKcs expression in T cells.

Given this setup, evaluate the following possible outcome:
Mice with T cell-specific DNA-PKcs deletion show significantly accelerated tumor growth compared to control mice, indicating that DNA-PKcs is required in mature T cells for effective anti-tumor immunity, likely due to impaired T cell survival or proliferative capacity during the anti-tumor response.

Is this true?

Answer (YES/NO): NO